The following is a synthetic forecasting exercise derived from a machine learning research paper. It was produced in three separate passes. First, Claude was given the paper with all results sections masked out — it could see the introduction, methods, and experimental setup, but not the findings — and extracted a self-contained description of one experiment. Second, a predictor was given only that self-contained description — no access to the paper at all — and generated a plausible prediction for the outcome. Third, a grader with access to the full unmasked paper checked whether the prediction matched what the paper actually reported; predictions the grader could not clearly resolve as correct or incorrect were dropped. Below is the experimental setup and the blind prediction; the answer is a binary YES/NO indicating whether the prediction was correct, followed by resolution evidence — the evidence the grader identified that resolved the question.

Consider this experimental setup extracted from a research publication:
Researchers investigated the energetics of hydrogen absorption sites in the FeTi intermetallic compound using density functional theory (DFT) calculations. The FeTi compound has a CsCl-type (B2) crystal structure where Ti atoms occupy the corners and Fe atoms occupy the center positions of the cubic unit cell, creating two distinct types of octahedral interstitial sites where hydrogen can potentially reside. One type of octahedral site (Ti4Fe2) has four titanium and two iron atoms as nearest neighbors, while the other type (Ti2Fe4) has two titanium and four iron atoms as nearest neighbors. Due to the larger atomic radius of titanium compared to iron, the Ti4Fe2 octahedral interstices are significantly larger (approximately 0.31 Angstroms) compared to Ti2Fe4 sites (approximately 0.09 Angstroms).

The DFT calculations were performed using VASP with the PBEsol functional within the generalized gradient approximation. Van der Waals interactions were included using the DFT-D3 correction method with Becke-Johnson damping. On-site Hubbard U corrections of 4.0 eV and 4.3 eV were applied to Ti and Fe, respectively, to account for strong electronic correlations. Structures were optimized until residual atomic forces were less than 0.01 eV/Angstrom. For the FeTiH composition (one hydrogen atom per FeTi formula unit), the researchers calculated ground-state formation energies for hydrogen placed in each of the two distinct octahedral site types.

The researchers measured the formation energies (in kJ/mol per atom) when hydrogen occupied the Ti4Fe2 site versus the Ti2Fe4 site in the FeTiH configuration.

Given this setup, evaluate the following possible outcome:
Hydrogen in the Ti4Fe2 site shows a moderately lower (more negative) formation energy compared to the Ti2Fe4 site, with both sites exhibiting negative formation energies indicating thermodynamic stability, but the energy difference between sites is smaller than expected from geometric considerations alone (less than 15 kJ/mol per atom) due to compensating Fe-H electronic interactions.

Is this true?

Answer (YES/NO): NO